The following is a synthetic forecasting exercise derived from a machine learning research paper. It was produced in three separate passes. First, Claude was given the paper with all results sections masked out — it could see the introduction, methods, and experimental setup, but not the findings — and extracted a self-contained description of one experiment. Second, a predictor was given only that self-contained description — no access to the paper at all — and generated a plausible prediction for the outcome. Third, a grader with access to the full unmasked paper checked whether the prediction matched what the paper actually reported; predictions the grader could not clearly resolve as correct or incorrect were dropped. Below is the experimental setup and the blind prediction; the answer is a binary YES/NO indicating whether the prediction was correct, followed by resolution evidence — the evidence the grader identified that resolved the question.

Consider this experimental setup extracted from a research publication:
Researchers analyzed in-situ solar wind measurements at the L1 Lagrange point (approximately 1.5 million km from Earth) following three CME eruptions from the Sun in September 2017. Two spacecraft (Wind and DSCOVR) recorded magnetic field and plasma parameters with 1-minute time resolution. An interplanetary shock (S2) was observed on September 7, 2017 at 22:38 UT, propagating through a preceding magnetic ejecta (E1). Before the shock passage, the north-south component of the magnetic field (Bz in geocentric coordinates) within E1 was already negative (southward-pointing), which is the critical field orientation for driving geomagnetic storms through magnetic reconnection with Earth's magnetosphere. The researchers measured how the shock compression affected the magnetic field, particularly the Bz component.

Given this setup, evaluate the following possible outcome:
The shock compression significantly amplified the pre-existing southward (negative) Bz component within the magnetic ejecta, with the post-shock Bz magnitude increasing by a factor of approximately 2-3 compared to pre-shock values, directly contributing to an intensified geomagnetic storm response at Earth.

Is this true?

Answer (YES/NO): YES